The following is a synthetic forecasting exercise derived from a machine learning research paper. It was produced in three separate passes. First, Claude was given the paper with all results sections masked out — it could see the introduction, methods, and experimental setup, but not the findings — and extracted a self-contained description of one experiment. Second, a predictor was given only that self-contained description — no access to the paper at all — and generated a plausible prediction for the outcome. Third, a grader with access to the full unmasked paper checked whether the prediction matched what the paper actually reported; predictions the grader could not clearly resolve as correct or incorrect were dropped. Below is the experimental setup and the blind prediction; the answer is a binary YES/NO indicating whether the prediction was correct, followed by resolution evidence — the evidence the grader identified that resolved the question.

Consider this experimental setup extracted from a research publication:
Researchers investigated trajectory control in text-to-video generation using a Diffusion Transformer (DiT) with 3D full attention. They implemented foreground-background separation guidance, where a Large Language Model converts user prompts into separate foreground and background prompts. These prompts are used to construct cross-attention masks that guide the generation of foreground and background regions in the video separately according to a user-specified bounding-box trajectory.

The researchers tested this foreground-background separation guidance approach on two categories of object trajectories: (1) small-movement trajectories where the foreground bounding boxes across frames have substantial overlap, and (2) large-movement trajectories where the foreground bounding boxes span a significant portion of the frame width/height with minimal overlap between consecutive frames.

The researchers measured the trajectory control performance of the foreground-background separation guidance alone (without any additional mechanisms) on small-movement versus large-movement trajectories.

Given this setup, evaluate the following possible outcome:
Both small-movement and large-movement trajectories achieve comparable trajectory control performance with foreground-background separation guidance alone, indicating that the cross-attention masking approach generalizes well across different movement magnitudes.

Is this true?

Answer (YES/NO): NO